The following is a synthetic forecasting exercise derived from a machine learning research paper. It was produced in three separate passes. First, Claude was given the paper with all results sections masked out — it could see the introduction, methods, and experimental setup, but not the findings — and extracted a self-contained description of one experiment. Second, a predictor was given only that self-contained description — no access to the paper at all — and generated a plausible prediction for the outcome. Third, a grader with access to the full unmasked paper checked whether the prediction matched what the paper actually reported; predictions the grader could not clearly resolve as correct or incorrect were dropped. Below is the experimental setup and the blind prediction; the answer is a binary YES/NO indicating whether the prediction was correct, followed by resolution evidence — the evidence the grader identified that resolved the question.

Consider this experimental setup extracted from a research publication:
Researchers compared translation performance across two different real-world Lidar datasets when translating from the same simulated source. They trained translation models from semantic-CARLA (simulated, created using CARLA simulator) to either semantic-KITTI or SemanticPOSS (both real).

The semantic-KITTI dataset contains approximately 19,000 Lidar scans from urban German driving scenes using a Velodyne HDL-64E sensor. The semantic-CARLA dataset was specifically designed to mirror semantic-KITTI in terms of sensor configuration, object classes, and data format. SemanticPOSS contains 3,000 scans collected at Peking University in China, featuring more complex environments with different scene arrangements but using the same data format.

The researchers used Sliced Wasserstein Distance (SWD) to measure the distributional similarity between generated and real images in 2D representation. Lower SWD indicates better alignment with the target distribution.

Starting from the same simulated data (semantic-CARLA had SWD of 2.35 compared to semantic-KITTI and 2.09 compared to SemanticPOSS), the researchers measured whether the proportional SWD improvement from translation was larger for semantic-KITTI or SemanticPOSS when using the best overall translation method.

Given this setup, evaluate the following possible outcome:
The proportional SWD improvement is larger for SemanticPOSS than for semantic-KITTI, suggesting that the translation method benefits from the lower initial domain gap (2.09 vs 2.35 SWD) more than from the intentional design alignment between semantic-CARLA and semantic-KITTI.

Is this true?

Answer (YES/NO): NO